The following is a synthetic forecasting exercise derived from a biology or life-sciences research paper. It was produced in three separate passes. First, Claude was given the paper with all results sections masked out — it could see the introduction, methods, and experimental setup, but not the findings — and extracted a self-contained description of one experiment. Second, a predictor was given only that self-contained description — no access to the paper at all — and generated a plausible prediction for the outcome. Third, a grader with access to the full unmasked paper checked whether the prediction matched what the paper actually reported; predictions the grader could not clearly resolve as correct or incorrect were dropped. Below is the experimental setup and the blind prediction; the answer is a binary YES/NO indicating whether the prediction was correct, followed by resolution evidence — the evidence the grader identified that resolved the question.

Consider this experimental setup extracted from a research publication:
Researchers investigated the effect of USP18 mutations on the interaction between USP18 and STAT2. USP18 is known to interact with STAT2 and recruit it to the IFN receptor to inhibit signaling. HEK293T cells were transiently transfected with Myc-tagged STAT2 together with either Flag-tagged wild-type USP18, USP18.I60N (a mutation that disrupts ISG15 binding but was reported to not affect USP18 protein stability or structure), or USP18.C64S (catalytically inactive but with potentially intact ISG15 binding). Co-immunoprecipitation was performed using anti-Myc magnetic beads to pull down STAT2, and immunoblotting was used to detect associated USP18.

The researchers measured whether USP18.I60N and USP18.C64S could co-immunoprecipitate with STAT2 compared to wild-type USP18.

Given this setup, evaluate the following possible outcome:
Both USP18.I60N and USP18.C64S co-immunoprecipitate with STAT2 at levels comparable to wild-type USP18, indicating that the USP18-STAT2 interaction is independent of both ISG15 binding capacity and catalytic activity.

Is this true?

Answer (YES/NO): YES